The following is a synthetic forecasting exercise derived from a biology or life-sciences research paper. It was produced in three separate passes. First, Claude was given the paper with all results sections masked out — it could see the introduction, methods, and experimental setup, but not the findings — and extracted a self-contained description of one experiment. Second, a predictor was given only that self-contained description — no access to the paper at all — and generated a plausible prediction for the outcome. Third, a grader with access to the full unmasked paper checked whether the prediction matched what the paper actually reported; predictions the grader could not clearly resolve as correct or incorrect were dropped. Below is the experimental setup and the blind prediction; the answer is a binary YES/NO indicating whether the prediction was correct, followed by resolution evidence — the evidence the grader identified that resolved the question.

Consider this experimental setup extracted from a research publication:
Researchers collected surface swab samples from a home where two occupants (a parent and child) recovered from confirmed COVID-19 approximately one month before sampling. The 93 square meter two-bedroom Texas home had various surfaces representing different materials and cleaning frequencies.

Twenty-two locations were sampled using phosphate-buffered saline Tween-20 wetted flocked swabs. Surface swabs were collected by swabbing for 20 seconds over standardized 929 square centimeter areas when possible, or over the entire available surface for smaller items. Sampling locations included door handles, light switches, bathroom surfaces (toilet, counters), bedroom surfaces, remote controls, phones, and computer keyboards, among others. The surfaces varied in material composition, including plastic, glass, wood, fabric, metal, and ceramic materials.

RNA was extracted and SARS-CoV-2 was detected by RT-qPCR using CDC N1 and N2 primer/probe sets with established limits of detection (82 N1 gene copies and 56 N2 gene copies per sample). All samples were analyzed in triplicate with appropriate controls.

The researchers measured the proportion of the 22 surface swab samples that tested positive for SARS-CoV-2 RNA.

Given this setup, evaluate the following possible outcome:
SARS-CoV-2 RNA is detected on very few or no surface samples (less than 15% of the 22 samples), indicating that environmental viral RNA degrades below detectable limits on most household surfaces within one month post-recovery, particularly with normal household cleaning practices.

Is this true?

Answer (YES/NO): NO